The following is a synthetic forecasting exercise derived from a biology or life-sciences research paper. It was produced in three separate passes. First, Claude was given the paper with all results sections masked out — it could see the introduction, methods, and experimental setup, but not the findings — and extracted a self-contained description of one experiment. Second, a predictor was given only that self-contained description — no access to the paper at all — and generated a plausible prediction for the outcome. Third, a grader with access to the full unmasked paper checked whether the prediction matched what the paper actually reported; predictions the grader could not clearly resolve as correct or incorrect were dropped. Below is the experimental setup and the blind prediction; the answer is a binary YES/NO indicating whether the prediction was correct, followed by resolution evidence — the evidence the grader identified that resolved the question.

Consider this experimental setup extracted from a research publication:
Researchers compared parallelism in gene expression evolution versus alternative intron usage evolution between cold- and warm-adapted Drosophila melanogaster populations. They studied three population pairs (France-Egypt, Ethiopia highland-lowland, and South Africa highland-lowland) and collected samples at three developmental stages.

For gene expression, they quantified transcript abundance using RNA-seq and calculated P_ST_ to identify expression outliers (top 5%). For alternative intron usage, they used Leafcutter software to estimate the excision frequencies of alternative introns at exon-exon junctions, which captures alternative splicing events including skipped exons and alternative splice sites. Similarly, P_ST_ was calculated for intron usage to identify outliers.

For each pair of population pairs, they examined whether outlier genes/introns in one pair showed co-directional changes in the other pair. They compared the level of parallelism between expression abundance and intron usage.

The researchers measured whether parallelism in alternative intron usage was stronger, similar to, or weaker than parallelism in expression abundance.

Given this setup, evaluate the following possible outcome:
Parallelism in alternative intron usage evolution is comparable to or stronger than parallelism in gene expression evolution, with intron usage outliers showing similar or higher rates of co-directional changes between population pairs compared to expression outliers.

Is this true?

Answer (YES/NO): NO